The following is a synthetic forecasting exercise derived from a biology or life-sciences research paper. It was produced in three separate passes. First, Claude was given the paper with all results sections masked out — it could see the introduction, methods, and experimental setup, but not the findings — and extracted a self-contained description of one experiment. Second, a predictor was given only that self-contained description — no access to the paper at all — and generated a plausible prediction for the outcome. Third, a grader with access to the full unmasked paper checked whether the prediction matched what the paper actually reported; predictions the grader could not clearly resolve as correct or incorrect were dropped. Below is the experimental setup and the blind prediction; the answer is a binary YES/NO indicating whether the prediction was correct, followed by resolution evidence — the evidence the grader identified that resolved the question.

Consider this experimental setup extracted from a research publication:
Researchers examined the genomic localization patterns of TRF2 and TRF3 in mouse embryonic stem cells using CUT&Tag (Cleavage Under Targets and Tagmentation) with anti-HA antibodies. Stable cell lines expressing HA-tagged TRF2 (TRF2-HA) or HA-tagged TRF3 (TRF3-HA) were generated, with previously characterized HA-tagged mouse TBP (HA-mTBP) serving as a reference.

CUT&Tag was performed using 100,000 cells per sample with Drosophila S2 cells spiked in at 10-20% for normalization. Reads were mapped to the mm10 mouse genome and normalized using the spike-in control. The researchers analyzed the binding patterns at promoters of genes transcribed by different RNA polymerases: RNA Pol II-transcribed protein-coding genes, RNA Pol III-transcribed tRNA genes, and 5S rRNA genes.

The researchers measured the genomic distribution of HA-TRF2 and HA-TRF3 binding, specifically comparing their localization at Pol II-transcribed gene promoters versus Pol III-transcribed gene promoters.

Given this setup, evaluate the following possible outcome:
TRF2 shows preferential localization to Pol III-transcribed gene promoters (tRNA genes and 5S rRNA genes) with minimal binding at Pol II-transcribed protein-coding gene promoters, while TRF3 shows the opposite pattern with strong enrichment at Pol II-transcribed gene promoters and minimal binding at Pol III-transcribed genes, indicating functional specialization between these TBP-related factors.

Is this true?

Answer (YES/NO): NO